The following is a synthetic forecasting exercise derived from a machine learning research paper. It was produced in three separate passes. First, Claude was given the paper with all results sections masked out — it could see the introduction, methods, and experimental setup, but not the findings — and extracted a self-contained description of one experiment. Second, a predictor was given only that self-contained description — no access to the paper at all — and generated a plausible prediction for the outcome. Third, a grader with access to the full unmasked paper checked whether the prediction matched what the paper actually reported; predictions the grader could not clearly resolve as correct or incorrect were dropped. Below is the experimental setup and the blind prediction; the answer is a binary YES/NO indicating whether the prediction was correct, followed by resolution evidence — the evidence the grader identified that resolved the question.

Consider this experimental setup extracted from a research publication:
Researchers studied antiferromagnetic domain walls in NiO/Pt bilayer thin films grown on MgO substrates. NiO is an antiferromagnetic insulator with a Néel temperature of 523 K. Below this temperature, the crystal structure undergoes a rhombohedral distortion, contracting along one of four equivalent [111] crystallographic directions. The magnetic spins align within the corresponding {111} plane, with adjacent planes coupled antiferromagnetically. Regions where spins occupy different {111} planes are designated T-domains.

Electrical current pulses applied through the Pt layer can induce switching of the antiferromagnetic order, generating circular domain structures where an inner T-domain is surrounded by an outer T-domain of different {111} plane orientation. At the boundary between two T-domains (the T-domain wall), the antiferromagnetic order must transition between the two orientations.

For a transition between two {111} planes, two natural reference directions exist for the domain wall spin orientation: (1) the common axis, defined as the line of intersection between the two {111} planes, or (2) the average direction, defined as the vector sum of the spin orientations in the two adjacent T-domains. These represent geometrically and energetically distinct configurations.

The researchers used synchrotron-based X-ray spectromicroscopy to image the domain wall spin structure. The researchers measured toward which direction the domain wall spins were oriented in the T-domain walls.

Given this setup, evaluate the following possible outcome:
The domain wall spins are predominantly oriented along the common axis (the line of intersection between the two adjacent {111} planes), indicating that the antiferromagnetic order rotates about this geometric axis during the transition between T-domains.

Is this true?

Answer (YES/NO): NO